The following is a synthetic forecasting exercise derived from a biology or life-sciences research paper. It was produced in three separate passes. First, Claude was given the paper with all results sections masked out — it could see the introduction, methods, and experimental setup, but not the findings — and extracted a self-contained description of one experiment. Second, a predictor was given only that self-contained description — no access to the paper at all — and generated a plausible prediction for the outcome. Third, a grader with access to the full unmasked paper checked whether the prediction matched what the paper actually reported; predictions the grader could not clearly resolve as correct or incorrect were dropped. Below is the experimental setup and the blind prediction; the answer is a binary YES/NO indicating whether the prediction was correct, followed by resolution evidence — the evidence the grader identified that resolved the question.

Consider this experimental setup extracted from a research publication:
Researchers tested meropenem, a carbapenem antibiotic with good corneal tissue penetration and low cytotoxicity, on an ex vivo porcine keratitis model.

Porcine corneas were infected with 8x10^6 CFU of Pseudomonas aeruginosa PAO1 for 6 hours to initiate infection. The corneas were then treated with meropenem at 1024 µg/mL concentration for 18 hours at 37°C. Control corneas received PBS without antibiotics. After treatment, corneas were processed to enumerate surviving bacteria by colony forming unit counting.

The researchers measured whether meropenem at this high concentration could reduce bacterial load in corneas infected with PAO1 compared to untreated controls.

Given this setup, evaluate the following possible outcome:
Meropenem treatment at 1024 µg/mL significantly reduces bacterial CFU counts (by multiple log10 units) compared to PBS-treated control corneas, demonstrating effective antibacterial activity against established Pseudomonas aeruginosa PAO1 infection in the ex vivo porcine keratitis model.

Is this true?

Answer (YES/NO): YES